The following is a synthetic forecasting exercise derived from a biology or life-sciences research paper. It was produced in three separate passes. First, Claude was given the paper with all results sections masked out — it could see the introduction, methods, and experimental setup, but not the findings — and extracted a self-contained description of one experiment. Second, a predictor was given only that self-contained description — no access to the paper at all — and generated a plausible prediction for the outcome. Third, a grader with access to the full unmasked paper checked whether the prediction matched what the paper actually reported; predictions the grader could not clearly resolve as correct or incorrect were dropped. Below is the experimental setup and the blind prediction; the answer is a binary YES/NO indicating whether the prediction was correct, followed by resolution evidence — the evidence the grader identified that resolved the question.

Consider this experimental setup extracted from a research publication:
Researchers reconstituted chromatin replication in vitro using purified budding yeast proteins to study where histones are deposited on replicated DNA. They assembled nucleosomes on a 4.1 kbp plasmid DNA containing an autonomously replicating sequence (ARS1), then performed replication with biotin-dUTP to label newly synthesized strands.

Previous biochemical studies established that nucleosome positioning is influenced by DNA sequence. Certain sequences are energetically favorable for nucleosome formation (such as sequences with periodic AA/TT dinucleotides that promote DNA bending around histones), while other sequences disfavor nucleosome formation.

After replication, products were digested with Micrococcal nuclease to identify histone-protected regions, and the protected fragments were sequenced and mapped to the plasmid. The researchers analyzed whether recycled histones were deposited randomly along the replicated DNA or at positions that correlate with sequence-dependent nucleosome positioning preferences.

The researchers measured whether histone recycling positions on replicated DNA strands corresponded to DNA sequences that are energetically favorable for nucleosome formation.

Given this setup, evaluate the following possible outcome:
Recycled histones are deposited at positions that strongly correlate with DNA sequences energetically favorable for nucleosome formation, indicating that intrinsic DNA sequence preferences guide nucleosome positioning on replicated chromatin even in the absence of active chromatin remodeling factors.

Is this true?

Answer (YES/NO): NO